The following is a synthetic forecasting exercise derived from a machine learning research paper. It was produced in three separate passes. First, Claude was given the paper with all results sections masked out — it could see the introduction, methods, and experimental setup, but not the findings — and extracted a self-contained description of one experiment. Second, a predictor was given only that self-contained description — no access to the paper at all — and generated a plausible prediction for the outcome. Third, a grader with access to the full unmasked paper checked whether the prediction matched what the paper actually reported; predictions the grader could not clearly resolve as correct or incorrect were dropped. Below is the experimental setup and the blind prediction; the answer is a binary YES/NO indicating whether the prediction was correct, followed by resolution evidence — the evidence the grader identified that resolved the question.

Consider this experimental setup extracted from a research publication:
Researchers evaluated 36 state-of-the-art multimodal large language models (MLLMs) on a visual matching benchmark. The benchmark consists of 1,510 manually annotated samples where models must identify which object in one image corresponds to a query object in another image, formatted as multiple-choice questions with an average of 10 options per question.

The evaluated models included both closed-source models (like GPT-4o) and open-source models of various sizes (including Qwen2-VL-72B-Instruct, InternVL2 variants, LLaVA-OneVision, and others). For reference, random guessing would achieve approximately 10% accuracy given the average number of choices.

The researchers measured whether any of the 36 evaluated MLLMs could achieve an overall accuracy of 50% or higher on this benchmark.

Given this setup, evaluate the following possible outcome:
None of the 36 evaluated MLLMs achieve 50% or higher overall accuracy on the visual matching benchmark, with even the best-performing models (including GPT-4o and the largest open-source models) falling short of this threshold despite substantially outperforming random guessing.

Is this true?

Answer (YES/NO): YES